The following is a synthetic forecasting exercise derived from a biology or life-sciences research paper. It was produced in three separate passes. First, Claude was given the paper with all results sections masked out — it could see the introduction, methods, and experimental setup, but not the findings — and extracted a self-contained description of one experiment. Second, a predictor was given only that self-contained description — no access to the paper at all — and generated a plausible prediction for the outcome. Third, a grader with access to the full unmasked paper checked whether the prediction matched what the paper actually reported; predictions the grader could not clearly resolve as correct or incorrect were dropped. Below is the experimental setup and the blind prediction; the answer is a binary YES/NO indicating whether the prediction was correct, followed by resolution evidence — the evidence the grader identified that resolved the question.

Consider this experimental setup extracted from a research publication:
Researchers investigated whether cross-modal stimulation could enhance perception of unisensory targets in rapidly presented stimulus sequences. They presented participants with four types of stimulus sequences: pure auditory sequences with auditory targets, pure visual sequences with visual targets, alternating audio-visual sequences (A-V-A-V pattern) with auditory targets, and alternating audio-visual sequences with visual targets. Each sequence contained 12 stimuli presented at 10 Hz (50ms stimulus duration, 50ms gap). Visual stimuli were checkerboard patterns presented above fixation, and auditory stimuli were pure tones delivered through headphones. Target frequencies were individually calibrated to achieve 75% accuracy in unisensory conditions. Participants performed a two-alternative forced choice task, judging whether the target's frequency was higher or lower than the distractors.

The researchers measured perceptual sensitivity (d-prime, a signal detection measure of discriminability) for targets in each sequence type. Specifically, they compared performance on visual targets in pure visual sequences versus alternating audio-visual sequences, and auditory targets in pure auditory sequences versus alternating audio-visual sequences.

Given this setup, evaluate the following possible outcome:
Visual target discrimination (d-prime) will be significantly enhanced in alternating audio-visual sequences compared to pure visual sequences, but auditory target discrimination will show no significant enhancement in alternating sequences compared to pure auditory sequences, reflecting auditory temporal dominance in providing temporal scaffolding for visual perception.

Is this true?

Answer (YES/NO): YES